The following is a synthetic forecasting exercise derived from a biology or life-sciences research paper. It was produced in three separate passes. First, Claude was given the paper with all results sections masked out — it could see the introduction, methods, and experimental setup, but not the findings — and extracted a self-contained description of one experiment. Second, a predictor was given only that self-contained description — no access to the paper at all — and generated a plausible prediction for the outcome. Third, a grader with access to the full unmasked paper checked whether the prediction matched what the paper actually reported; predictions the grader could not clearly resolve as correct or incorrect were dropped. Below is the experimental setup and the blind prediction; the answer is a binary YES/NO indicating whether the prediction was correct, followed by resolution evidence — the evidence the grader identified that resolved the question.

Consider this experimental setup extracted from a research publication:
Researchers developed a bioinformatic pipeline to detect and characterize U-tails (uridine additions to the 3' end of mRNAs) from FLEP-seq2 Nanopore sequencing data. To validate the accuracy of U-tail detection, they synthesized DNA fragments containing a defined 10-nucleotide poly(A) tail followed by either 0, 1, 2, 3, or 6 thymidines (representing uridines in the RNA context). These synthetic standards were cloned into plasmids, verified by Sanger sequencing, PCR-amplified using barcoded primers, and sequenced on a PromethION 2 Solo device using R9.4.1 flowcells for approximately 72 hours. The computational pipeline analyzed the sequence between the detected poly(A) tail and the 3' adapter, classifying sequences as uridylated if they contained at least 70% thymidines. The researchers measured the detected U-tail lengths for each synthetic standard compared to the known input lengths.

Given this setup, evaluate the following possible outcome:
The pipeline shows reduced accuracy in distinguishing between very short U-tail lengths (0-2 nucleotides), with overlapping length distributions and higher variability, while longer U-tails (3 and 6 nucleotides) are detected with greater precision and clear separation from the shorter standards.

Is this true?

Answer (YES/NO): NO